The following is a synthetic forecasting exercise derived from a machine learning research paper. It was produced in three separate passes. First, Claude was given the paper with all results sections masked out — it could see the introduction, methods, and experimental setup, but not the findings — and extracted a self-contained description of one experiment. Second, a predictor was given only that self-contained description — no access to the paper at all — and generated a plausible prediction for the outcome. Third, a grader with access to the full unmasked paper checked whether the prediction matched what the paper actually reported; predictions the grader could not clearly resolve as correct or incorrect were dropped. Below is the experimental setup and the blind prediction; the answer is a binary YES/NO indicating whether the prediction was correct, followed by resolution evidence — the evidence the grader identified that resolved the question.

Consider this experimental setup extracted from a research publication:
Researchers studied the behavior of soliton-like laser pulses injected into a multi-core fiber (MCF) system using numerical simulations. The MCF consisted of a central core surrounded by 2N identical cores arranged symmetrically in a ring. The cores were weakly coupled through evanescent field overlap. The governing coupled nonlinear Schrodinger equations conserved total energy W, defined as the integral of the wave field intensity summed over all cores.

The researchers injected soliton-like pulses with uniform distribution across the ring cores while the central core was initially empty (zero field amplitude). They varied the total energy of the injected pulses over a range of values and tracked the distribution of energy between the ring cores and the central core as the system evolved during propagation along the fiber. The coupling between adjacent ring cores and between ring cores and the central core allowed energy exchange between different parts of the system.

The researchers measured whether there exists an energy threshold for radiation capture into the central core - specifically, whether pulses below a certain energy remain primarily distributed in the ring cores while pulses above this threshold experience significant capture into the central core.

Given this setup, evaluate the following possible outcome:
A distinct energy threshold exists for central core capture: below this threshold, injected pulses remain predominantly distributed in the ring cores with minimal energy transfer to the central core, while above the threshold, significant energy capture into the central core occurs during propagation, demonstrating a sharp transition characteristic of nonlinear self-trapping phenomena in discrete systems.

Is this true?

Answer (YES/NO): YES